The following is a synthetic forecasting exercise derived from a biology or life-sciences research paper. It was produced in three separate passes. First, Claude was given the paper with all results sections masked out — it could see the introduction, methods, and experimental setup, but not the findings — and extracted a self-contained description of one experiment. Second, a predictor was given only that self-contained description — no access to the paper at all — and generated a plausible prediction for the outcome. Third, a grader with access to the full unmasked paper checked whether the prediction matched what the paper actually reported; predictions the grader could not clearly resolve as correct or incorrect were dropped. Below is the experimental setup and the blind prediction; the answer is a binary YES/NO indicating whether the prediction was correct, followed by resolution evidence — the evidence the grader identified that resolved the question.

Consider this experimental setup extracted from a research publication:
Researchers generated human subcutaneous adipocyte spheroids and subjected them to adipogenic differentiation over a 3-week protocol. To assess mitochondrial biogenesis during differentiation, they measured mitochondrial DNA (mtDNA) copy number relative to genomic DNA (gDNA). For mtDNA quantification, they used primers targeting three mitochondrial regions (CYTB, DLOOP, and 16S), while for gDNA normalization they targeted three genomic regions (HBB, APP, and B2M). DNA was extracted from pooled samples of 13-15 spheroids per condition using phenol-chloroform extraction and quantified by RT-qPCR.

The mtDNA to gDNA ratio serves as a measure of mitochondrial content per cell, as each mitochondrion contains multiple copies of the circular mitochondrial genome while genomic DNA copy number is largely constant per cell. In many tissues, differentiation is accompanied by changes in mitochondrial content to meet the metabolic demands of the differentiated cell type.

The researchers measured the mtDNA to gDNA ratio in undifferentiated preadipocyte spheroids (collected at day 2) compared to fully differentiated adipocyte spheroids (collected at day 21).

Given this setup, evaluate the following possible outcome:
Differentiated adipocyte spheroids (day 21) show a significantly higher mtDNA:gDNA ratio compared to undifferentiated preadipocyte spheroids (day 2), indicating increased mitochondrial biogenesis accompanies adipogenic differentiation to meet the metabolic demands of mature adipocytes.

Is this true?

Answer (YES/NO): YES